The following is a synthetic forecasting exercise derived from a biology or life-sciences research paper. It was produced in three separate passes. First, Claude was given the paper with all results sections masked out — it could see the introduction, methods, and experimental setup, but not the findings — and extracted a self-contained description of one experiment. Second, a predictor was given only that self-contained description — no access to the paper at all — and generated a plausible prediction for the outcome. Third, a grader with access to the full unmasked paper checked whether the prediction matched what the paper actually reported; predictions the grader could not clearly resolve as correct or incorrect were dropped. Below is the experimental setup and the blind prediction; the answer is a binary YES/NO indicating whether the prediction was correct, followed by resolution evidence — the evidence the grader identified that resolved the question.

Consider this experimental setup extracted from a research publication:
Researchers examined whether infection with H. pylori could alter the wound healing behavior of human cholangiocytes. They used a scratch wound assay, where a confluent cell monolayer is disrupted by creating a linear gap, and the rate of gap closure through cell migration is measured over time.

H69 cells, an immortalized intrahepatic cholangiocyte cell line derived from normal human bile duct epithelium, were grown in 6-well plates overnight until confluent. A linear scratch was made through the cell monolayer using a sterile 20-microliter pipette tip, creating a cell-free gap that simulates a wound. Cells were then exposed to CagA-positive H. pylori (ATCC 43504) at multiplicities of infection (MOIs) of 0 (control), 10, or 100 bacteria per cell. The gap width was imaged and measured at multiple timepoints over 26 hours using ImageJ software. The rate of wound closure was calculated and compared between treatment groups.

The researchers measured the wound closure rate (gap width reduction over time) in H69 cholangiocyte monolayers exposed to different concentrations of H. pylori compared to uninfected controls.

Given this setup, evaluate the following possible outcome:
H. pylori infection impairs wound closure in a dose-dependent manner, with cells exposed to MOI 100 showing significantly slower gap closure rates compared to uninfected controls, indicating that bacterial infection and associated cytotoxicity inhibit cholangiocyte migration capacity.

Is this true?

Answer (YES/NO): NO